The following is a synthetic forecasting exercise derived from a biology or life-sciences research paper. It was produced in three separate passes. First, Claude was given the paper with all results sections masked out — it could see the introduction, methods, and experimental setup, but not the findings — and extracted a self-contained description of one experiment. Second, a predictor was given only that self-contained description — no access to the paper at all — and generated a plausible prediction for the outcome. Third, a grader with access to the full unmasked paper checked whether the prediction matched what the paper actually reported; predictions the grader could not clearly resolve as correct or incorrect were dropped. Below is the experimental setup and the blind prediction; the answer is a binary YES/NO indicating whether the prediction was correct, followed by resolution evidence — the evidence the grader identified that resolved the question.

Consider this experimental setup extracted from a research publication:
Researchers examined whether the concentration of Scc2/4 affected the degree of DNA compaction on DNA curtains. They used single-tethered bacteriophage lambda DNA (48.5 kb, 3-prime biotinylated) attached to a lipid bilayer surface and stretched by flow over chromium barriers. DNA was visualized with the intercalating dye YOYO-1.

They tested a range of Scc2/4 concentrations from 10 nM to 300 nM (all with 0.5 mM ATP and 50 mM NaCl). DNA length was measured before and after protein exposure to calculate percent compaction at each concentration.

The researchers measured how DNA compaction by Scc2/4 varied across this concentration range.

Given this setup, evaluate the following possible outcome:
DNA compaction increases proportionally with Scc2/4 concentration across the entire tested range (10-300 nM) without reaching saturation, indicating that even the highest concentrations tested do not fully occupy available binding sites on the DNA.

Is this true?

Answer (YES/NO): NO